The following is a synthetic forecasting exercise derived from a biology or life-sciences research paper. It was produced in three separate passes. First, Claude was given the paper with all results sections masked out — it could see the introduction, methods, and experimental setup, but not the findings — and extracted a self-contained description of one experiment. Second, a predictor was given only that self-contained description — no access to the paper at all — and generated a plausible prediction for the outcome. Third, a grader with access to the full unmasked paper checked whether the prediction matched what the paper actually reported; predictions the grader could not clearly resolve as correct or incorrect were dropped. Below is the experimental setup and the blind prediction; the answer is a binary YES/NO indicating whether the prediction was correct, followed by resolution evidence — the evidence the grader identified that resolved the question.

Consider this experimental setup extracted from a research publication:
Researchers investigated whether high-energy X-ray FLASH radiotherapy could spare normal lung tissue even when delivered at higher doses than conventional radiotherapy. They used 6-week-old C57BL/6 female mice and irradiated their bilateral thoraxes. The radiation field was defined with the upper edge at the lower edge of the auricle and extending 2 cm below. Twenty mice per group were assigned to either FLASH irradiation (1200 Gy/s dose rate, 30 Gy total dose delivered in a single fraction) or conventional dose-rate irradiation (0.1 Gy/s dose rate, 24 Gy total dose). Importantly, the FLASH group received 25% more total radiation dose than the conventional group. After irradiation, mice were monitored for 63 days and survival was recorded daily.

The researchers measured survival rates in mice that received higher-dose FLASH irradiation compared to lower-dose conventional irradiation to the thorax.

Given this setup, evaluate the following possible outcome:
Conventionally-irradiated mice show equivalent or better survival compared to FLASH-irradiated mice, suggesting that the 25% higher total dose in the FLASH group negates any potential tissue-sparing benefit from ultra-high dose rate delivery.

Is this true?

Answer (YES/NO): NO